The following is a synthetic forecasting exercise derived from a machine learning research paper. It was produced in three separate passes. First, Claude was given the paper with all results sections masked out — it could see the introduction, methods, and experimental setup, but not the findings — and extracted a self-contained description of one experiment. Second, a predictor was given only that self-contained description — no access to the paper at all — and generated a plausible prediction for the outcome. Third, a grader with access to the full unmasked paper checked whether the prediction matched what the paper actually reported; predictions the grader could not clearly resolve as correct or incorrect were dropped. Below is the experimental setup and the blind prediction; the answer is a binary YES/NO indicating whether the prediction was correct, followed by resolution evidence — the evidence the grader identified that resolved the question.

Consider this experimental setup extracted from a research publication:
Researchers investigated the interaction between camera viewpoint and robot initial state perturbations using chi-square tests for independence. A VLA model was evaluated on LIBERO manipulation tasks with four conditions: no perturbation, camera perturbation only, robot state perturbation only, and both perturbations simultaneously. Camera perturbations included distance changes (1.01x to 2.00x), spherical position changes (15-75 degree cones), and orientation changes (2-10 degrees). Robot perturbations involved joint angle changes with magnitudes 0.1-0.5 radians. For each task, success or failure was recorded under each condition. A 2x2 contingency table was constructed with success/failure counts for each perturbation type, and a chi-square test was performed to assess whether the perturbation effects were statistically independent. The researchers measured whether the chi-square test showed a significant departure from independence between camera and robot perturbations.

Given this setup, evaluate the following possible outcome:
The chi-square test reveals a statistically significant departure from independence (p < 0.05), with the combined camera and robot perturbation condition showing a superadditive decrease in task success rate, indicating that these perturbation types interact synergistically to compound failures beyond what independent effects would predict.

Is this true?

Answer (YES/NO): YES